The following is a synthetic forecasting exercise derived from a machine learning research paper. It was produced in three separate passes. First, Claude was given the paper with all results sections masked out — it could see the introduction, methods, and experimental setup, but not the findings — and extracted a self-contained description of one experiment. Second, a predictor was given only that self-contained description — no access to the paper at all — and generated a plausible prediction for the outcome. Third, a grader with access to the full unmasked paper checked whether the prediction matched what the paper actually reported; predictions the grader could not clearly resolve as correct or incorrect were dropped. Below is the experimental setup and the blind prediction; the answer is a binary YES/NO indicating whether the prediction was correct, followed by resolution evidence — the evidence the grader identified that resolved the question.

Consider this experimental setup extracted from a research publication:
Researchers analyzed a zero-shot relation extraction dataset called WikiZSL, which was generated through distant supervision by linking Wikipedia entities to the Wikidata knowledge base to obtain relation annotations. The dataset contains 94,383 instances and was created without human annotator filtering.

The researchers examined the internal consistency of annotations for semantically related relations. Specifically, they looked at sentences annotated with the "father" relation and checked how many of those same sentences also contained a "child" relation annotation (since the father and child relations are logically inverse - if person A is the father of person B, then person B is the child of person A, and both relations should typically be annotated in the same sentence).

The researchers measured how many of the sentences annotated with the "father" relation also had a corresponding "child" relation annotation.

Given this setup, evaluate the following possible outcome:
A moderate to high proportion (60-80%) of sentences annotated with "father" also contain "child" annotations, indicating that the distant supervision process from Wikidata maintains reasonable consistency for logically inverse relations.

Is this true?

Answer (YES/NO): NO